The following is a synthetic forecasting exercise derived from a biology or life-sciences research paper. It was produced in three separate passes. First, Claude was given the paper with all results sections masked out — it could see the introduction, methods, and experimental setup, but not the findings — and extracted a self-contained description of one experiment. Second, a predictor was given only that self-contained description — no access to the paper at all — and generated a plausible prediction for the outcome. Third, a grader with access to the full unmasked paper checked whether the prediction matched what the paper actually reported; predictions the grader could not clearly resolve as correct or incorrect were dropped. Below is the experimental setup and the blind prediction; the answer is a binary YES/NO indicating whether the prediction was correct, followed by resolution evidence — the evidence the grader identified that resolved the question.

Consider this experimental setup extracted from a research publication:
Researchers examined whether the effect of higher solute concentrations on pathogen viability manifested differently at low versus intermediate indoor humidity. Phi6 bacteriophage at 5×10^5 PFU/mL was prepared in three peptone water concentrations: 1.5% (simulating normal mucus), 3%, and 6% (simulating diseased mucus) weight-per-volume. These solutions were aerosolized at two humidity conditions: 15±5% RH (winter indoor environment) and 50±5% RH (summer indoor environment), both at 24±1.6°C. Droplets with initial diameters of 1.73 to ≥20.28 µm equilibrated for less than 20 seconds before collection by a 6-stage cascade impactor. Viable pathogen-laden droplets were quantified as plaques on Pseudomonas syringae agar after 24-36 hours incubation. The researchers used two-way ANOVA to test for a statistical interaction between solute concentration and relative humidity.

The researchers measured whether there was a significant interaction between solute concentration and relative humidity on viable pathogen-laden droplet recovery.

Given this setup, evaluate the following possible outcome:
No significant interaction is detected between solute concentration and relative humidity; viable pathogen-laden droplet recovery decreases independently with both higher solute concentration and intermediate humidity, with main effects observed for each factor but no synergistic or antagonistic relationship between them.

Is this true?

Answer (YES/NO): NO